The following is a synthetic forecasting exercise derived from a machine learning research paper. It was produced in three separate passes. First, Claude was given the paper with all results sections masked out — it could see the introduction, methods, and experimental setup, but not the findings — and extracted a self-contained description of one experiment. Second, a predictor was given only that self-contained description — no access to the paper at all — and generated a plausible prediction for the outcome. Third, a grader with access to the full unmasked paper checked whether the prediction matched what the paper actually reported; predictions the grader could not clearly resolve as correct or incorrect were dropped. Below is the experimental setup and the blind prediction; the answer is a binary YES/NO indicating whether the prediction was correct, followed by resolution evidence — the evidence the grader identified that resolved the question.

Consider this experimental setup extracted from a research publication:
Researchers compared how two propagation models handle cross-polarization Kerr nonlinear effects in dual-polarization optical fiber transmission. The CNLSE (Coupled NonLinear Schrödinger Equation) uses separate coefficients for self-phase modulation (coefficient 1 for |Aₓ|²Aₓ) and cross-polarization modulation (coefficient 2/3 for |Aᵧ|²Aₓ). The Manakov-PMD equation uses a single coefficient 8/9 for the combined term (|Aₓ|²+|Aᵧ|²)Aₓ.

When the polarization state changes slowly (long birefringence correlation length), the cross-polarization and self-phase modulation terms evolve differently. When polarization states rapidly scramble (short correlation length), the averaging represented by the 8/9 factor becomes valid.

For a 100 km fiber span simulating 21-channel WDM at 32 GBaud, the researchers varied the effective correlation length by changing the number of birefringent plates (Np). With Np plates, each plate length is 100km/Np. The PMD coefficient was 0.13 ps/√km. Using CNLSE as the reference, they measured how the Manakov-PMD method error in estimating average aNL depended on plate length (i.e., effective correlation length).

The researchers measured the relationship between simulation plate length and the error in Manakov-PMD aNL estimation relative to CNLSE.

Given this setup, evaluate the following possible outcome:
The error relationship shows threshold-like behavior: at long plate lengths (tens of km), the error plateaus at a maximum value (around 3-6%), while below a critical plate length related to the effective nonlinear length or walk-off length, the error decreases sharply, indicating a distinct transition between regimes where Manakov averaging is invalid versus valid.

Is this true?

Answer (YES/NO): NO